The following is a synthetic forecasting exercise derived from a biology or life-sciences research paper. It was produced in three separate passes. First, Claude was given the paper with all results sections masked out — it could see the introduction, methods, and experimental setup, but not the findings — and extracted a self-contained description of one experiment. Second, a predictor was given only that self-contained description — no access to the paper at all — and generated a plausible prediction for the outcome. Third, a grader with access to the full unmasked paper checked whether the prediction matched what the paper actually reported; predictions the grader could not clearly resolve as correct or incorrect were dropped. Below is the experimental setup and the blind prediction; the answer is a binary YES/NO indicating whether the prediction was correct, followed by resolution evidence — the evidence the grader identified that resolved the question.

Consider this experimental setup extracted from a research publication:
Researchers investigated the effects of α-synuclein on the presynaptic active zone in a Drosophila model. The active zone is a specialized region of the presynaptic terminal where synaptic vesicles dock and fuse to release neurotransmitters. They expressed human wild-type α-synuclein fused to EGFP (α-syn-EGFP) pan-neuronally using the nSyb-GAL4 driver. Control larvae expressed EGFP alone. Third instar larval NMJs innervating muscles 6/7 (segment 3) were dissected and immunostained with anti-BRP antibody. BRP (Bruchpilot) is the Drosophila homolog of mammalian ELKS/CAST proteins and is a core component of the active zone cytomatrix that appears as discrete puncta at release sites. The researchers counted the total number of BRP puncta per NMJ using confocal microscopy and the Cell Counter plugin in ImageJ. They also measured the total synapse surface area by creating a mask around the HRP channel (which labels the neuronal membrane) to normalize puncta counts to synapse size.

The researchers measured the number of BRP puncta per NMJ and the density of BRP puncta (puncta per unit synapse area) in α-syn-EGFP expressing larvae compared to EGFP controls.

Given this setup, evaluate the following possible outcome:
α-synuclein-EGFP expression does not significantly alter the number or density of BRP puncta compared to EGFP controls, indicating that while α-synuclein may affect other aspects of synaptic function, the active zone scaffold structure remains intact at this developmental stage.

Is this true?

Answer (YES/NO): NO